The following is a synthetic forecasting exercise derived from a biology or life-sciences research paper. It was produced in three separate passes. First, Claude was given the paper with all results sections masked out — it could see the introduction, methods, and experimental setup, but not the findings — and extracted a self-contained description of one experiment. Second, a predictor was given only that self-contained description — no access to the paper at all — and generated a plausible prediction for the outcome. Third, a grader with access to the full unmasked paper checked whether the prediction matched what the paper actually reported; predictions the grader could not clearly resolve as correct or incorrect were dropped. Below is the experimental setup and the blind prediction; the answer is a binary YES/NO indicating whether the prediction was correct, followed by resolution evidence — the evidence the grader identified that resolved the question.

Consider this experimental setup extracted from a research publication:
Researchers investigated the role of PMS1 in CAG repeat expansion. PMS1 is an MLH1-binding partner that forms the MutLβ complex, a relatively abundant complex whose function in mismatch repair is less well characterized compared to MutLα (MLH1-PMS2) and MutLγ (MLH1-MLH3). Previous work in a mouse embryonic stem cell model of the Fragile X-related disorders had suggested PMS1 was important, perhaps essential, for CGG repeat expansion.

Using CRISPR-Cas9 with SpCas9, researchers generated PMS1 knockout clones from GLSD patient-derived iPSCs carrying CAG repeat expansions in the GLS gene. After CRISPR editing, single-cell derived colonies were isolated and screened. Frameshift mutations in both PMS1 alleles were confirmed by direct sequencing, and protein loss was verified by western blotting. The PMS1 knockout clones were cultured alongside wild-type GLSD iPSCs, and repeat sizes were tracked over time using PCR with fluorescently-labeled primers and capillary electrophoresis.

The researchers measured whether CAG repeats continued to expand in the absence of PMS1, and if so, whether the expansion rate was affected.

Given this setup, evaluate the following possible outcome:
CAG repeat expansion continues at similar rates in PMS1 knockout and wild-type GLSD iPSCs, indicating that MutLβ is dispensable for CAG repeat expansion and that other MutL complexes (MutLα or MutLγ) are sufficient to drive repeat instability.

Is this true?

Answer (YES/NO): NO